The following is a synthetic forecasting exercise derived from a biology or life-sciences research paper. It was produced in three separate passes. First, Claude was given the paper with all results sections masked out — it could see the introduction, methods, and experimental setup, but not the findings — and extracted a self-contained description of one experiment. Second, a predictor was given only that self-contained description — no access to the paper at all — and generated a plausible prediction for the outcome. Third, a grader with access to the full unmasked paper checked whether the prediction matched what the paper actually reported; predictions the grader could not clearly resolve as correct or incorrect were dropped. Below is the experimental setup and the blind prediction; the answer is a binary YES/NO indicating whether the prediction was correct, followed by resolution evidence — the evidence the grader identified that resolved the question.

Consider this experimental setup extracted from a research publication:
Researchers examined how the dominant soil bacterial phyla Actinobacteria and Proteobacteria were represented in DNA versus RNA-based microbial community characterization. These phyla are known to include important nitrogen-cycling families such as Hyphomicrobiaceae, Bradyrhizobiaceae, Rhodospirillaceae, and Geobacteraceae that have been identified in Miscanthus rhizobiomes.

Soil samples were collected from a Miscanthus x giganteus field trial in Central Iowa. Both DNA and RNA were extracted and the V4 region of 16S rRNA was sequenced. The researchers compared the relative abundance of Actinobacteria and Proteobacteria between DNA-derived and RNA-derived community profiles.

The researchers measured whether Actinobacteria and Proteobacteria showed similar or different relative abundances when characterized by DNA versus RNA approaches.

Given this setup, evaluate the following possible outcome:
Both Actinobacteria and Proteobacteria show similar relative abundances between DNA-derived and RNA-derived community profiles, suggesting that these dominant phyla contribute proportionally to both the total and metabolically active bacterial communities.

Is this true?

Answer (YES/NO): NO